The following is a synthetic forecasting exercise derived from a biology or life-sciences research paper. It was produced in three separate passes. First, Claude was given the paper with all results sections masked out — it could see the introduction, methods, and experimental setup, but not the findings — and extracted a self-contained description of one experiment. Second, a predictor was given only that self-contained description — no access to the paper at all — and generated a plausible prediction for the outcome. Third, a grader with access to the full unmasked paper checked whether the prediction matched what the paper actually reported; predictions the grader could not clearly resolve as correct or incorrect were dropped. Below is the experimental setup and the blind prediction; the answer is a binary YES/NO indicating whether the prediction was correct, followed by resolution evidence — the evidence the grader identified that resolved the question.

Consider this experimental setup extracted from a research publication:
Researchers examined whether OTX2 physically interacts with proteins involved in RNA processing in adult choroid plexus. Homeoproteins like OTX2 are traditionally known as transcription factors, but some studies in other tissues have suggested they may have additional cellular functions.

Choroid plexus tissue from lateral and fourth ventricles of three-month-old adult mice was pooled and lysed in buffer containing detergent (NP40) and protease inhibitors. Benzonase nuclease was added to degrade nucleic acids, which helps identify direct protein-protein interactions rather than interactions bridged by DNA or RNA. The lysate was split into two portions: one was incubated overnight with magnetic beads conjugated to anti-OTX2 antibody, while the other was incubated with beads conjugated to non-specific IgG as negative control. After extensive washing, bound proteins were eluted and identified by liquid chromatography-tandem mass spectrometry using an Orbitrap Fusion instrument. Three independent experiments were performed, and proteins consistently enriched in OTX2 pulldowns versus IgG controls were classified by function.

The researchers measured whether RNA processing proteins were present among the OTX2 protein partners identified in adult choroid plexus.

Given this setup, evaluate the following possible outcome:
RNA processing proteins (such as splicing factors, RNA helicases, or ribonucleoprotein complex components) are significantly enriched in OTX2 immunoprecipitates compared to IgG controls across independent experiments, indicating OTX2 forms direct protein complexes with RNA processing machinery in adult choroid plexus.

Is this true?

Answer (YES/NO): YES